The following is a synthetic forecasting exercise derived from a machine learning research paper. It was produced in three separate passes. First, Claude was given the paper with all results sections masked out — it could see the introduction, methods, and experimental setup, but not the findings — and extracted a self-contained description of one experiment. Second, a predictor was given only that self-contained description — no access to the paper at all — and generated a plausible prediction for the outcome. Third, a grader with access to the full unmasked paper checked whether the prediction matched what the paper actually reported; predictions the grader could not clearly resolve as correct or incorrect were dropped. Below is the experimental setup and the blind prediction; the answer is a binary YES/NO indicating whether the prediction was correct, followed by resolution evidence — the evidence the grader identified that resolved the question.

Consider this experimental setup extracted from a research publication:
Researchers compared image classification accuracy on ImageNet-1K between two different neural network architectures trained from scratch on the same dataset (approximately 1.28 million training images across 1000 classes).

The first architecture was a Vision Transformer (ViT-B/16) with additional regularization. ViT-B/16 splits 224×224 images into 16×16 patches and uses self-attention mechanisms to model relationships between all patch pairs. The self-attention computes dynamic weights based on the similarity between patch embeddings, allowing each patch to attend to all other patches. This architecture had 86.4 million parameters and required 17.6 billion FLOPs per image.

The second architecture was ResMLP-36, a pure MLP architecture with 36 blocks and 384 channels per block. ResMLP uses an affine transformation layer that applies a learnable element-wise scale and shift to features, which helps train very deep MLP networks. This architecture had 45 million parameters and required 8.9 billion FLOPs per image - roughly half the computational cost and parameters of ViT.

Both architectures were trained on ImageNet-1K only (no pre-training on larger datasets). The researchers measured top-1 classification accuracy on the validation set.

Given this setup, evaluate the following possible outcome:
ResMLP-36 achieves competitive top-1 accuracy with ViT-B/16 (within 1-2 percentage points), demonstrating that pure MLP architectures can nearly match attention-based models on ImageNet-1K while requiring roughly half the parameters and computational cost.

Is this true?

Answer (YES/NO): YES